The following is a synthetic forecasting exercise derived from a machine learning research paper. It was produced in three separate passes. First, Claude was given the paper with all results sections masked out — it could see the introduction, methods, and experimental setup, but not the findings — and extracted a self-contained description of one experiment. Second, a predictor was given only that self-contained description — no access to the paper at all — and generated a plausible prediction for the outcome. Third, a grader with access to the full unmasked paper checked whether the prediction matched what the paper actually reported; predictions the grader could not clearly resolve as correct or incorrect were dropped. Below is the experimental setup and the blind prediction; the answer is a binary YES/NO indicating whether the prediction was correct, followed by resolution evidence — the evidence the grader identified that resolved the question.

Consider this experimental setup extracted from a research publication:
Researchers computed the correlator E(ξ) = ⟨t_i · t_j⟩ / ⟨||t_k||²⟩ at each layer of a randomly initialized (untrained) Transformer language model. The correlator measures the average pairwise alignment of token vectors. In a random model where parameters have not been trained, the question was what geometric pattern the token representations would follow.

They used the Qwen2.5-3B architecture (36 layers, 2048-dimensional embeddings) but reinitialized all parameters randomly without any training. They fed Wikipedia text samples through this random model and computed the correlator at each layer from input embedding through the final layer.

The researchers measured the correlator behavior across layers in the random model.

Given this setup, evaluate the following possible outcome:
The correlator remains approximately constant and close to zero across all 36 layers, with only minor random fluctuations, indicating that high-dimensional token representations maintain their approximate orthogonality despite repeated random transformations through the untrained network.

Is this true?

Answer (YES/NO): NO